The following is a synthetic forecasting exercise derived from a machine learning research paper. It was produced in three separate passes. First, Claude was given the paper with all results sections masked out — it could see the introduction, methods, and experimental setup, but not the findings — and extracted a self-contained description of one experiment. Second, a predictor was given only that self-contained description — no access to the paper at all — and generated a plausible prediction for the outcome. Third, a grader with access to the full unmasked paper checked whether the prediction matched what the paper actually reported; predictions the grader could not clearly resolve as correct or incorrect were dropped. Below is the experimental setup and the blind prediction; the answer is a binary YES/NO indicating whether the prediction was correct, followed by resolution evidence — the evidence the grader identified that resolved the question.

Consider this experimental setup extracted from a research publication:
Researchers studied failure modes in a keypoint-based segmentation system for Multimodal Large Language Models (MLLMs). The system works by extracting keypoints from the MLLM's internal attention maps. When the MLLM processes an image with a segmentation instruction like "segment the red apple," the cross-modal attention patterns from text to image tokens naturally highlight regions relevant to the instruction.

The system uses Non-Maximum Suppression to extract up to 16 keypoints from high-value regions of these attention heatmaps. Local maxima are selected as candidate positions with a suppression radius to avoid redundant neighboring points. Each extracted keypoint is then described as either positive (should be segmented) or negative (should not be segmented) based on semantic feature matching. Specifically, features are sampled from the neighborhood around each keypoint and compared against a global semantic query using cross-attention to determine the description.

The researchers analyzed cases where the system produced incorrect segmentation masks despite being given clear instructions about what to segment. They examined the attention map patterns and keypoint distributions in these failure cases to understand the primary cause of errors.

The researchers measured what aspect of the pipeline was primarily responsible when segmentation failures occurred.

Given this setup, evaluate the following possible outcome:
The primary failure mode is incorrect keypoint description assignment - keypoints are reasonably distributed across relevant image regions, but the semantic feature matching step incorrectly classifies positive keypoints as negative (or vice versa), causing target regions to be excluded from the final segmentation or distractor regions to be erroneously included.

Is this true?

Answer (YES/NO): NO